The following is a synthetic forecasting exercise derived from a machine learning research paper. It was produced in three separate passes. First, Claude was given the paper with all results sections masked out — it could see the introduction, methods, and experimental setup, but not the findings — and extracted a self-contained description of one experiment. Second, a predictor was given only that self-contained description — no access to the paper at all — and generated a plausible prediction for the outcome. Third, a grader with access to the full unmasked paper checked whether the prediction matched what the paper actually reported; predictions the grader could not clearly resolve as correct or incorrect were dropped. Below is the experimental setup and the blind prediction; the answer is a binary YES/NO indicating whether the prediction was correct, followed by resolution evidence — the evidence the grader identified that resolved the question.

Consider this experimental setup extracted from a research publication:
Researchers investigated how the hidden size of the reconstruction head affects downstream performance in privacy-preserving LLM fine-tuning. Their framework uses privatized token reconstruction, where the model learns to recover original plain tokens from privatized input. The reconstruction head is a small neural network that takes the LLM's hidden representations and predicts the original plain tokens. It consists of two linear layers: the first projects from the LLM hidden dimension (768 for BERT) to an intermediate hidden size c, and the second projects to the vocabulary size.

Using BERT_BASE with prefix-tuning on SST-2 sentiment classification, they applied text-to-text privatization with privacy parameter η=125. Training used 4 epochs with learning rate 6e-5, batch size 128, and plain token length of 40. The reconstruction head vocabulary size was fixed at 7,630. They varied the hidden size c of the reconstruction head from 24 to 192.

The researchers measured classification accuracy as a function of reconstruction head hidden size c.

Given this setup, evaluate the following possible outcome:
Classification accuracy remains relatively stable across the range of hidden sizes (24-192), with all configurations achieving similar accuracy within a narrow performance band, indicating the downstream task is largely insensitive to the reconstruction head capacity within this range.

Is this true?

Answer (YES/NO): NO